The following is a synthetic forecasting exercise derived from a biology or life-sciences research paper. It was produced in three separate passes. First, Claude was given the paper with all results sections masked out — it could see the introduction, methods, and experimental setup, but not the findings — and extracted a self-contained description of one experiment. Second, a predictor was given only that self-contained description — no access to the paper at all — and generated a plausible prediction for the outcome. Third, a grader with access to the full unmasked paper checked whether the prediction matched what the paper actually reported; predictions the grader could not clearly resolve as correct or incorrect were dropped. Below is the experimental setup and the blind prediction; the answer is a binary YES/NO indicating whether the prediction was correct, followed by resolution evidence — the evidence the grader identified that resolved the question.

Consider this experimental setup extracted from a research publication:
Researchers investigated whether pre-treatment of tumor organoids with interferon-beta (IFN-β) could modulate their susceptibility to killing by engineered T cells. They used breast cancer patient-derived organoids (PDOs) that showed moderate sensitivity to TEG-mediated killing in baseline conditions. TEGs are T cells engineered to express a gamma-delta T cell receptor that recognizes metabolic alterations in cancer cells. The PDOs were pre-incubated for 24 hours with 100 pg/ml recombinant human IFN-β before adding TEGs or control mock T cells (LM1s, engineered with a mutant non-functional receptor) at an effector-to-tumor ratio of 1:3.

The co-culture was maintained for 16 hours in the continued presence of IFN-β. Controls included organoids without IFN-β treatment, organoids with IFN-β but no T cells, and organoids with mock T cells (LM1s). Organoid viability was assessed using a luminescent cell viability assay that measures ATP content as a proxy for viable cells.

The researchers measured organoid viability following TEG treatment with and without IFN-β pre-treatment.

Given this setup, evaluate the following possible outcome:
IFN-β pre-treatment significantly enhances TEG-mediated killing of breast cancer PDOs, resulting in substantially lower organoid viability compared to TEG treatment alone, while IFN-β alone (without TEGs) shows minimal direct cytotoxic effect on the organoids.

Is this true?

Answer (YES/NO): YES